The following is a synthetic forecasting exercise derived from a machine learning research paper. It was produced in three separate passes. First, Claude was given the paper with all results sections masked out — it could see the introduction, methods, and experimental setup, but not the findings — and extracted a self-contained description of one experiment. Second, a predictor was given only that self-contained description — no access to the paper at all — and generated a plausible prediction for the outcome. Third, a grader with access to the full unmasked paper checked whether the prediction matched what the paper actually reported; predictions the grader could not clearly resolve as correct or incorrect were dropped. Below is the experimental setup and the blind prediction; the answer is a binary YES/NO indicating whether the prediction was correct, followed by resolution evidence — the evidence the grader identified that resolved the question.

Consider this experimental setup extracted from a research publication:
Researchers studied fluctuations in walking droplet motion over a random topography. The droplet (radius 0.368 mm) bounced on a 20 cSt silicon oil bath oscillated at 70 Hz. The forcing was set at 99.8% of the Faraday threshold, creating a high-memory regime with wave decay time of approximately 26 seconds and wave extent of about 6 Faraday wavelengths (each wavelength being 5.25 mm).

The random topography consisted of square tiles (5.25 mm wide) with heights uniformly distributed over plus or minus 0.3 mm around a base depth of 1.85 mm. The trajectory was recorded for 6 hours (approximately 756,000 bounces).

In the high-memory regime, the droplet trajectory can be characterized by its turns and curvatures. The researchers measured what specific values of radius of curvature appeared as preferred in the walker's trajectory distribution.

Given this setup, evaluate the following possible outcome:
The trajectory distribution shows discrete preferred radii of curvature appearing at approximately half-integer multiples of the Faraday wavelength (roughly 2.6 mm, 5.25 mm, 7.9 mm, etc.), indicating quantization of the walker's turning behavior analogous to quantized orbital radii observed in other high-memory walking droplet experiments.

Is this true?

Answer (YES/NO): NO